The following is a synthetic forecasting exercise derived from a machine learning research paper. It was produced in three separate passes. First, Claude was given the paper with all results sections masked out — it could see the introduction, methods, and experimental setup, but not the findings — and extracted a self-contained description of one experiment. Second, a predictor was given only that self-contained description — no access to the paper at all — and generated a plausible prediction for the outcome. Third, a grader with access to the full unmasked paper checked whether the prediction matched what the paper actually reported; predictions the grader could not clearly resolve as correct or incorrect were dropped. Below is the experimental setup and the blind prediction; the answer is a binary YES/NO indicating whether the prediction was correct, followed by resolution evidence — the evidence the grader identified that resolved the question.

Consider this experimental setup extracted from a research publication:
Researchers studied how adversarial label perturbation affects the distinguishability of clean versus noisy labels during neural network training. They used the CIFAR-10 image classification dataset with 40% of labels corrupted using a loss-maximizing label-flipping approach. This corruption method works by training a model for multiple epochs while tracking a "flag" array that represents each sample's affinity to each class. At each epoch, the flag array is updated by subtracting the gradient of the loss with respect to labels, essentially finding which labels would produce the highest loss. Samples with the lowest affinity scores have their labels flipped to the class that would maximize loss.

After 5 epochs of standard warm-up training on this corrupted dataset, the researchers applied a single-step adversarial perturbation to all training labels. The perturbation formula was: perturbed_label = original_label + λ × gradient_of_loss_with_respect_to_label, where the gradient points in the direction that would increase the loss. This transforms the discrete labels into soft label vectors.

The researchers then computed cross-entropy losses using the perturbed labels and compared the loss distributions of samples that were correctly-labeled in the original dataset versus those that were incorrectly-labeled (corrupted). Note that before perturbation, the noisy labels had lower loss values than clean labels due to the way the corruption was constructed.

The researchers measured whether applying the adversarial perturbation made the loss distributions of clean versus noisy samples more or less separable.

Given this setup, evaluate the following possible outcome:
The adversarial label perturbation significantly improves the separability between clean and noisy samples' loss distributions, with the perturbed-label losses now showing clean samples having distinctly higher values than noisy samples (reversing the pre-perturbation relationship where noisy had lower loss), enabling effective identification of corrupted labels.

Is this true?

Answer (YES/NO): NO